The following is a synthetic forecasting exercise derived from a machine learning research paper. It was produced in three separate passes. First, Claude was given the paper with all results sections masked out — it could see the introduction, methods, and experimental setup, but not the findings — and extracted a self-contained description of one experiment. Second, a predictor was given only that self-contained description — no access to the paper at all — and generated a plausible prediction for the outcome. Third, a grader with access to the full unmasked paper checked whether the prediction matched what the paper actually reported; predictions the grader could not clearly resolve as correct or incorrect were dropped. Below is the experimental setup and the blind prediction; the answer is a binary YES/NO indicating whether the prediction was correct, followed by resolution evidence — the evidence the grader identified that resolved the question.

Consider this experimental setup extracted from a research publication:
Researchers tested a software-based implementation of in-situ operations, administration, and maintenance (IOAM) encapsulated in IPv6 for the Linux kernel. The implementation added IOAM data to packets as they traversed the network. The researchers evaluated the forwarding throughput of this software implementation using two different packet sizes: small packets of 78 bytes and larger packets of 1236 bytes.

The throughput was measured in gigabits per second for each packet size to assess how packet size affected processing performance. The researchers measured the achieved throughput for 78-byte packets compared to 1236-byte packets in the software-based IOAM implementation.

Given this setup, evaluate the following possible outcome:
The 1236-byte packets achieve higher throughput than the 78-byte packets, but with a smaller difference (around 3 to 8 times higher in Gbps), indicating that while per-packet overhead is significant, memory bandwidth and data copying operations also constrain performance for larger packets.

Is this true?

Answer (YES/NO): NO